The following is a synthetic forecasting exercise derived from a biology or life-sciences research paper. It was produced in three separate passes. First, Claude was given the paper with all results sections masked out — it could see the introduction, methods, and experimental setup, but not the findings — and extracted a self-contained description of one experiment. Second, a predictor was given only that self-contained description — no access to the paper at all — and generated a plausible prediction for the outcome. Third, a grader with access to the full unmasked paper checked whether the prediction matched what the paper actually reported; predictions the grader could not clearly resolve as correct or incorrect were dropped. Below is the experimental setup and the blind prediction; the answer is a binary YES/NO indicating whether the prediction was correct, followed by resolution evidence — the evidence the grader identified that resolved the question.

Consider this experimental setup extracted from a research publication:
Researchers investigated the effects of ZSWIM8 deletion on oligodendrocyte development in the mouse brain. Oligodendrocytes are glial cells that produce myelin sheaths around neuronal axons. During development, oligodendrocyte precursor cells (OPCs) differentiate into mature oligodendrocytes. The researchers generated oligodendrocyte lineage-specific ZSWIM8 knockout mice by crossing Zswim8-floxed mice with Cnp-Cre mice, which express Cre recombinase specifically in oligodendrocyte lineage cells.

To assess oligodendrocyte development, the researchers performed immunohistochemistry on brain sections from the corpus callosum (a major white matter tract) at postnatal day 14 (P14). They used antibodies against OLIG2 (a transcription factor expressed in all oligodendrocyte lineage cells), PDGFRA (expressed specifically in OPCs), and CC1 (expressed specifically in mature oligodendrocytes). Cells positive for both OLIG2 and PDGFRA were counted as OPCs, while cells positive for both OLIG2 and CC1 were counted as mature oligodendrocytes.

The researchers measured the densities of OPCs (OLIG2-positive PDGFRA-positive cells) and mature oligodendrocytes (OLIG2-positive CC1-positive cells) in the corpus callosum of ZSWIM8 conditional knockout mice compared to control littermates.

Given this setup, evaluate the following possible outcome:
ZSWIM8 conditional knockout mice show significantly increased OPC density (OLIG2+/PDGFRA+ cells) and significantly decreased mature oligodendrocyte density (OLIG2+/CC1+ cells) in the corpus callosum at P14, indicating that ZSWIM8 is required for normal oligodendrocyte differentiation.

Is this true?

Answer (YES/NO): NO